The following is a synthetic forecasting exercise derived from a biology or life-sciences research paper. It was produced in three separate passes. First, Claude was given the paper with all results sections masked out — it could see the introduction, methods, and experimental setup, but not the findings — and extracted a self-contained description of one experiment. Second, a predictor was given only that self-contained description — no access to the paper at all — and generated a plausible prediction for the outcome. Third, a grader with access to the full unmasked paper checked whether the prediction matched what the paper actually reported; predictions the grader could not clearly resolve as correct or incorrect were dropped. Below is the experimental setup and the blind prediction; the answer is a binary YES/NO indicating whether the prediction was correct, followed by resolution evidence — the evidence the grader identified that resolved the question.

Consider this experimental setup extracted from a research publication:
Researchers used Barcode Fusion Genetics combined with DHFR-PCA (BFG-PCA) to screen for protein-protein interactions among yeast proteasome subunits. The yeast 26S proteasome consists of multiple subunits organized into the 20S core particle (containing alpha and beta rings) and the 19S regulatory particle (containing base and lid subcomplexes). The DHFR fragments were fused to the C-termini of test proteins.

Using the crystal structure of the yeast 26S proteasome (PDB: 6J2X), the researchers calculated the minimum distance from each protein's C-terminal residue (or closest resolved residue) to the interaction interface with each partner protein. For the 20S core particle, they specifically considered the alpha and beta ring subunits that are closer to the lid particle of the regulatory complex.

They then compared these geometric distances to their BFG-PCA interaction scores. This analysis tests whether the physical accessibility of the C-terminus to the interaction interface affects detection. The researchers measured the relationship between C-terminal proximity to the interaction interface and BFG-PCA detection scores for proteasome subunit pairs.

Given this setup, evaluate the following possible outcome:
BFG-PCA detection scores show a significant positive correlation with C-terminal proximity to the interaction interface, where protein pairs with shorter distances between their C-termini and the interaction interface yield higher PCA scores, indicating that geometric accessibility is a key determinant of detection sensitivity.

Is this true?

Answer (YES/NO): YES